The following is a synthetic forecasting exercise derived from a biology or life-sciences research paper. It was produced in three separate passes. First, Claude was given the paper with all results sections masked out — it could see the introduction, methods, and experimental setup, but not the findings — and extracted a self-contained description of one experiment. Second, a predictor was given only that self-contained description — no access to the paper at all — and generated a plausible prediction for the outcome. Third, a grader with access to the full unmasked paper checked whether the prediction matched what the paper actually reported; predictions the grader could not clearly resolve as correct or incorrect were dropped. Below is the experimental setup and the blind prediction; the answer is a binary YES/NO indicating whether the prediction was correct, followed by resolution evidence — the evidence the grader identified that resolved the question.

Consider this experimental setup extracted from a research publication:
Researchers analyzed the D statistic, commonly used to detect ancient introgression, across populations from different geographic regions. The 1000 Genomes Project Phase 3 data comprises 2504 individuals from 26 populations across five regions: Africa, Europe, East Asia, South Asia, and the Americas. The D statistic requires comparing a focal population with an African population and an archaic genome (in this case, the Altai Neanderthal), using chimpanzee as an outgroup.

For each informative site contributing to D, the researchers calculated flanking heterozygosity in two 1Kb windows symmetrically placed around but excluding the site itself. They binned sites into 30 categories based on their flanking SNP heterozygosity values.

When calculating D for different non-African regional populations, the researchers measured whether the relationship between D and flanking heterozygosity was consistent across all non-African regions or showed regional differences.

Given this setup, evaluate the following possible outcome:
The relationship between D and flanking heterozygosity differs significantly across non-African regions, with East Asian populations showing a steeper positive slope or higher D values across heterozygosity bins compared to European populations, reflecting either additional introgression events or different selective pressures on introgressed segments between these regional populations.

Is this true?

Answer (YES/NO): NO